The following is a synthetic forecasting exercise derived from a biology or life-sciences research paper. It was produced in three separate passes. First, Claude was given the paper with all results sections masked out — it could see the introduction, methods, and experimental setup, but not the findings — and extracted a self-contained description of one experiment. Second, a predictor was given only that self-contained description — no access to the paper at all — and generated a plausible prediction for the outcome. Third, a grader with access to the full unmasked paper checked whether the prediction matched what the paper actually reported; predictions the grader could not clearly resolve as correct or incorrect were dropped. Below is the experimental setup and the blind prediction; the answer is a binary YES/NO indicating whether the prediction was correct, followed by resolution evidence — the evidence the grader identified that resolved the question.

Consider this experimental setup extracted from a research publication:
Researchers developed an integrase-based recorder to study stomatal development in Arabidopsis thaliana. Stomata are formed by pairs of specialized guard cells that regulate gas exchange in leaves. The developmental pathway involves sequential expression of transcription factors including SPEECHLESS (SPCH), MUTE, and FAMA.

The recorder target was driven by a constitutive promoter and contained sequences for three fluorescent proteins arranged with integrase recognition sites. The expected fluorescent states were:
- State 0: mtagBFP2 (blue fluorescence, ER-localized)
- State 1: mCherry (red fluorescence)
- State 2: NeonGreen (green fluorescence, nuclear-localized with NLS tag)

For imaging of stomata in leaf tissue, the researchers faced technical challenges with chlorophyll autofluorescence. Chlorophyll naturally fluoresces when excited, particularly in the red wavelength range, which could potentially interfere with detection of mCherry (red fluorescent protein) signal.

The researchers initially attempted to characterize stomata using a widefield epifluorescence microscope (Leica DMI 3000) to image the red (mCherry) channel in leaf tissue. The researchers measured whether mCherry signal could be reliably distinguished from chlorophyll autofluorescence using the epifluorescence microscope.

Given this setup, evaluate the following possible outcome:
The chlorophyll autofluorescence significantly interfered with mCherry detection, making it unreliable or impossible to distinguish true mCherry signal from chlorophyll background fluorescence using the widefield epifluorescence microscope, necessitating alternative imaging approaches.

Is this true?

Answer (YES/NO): YES